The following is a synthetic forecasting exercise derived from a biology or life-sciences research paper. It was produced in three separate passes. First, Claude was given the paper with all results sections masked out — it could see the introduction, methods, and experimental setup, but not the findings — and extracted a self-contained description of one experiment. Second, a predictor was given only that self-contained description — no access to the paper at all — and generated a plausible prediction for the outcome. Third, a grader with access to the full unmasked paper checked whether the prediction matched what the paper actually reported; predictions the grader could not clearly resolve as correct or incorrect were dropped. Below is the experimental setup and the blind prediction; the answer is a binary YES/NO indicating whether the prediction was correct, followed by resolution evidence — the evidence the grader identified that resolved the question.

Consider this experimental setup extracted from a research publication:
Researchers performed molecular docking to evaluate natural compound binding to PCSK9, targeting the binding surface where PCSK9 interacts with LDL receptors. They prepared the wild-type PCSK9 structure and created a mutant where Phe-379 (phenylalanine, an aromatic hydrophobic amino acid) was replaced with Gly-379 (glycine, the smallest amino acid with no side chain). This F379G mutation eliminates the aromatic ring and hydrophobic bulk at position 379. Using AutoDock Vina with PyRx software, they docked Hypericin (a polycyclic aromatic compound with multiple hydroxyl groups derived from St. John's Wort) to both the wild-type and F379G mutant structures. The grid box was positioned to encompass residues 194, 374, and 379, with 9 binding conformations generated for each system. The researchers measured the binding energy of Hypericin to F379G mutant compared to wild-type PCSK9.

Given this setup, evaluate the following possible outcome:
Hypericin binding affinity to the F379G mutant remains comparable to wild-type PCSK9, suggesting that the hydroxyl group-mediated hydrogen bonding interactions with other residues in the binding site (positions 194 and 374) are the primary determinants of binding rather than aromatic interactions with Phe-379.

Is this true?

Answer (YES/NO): NO